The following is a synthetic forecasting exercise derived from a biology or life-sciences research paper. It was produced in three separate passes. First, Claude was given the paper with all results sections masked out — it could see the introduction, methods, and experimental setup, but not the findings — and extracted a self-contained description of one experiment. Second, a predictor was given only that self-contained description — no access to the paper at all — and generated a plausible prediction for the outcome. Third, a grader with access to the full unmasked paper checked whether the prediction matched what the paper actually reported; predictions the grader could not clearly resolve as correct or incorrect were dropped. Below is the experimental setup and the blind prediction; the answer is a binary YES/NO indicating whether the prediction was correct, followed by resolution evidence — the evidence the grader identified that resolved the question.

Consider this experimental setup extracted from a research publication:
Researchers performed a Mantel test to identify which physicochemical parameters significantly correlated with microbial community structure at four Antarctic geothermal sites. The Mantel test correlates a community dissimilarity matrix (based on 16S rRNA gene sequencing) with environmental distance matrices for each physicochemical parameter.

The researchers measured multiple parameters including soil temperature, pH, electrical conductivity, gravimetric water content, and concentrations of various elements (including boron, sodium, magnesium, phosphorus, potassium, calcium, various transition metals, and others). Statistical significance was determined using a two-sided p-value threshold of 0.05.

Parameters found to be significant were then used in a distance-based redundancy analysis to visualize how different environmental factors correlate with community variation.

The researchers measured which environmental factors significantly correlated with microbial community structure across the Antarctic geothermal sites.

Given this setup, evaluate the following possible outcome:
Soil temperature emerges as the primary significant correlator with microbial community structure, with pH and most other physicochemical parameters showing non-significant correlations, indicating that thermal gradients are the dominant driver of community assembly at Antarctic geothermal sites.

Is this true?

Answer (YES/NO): NO